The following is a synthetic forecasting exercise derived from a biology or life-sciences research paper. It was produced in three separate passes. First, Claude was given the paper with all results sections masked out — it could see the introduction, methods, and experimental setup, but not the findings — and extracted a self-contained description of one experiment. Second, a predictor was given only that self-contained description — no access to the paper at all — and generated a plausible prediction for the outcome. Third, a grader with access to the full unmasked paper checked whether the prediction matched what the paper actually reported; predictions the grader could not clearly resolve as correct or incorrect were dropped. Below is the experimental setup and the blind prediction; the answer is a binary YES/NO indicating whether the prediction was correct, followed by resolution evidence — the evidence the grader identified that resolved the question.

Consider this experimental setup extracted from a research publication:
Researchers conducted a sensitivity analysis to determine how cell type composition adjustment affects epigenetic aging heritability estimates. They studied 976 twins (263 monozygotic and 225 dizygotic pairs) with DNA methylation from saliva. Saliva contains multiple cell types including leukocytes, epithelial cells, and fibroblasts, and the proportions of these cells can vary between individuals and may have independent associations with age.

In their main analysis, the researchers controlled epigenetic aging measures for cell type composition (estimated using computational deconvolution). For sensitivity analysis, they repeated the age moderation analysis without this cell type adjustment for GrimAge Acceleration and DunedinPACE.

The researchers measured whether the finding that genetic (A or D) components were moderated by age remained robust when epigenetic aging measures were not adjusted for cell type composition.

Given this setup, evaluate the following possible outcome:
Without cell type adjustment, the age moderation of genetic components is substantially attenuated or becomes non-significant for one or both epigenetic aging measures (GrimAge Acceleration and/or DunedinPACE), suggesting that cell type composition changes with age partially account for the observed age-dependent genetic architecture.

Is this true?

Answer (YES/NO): YES